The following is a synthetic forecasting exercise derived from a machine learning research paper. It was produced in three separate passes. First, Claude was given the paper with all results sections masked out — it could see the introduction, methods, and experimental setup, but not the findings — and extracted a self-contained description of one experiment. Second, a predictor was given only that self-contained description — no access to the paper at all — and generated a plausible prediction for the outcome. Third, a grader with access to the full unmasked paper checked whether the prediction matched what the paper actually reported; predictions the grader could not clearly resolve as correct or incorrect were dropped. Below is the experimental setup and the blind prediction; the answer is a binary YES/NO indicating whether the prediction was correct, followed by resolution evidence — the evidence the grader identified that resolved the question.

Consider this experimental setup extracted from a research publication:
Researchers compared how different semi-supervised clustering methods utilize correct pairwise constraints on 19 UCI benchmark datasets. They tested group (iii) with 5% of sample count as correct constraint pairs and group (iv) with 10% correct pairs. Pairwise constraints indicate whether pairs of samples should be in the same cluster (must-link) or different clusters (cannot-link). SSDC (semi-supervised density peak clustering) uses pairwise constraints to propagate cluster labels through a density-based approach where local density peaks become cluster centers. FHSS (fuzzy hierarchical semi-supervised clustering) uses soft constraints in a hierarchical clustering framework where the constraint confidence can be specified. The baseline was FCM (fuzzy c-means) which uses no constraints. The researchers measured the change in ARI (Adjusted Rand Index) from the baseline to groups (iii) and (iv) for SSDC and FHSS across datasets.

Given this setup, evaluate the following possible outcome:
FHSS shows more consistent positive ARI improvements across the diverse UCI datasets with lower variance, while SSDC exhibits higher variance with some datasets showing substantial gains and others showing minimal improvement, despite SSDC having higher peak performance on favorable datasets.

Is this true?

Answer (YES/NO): NO